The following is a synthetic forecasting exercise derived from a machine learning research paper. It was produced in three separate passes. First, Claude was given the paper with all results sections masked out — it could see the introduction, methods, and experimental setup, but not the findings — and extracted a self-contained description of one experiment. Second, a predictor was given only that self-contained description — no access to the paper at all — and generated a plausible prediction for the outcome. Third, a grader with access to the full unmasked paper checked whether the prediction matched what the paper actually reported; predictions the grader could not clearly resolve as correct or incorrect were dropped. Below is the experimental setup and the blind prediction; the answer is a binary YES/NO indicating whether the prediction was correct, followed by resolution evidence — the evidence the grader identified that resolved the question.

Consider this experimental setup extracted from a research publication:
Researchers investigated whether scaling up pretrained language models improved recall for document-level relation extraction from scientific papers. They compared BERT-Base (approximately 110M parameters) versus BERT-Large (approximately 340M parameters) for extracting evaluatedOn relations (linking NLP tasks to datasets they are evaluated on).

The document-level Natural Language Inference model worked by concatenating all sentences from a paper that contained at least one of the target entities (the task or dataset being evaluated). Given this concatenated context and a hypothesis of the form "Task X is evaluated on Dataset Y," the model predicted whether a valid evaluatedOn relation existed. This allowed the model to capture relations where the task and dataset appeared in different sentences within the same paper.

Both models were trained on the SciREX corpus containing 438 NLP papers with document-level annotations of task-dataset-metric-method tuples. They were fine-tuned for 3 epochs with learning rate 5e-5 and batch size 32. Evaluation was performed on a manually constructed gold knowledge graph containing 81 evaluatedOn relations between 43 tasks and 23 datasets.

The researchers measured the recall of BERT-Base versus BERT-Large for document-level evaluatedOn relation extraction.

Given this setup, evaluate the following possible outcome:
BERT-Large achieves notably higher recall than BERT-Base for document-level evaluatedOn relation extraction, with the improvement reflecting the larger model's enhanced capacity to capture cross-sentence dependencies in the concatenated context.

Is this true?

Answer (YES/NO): NO